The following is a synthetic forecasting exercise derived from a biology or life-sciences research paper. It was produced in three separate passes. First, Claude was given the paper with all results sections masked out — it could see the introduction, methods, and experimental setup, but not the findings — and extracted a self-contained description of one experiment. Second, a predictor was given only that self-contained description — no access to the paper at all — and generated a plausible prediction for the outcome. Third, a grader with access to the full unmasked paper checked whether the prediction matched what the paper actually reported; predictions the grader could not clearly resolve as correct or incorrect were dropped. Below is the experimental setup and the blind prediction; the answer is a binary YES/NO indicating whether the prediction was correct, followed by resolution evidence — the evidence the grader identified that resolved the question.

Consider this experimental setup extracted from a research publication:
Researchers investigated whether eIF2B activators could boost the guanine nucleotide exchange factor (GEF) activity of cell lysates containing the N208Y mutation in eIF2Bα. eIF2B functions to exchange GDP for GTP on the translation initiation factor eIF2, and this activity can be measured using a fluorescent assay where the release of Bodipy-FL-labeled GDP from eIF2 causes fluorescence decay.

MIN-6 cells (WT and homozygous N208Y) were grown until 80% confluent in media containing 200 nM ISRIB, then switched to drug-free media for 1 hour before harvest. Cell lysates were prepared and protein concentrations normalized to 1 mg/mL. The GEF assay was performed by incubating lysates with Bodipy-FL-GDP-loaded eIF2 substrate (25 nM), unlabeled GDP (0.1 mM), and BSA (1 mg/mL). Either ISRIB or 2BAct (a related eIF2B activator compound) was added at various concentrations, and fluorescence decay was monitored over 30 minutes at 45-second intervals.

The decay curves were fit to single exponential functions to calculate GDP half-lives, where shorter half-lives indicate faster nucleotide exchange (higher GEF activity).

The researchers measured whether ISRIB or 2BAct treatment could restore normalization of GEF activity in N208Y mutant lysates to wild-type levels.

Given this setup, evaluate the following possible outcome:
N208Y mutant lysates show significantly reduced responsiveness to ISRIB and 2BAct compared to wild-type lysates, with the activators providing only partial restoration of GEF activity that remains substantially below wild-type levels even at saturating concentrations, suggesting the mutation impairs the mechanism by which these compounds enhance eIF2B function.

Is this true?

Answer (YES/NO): YES